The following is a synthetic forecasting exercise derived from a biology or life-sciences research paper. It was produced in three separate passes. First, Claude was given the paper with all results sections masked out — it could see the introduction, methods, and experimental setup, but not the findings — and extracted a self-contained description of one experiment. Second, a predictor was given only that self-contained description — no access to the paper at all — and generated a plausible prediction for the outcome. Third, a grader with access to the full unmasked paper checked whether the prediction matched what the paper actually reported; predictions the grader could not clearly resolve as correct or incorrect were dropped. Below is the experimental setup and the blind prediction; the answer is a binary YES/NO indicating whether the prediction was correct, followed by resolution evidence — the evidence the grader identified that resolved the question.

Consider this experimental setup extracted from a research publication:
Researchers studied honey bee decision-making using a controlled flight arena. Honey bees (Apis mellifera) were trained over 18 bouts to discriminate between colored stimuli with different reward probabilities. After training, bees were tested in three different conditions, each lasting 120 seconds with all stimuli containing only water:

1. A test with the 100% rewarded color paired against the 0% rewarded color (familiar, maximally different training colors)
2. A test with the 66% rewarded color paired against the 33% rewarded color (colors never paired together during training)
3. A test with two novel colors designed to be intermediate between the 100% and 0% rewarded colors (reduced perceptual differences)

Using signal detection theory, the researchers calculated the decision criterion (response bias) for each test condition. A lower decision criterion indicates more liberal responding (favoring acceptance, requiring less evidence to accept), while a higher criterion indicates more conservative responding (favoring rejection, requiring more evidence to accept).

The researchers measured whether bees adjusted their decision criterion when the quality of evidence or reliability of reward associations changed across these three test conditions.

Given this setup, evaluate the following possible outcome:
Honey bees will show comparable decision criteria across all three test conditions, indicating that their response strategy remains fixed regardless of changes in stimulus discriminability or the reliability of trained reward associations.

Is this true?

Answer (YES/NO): NO